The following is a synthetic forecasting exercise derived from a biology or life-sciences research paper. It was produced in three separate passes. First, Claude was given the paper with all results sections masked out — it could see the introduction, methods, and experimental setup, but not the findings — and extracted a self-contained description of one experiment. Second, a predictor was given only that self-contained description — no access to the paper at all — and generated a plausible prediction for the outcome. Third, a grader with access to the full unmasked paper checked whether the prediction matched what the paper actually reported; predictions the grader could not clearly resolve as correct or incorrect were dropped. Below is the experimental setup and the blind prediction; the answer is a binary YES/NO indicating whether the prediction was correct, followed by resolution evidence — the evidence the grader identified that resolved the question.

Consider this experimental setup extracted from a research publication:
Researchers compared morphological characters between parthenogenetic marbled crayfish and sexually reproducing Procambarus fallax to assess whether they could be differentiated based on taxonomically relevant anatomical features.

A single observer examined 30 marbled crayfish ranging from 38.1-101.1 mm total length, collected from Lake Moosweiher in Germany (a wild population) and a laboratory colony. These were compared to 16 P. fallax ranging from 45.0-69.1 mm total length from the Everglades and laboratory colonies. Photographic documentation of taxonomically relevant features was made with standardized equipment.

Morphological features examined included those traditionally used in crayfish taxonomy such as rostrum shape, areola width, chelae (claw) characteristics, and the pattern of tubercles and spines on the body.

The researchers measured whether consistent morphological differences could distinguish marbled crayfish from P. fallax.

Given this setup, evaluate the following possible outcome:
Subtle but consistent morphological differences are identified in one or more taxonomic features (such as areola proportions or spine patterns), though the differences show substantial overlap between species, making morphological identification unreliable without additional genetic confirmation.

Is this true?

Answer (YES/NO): NO